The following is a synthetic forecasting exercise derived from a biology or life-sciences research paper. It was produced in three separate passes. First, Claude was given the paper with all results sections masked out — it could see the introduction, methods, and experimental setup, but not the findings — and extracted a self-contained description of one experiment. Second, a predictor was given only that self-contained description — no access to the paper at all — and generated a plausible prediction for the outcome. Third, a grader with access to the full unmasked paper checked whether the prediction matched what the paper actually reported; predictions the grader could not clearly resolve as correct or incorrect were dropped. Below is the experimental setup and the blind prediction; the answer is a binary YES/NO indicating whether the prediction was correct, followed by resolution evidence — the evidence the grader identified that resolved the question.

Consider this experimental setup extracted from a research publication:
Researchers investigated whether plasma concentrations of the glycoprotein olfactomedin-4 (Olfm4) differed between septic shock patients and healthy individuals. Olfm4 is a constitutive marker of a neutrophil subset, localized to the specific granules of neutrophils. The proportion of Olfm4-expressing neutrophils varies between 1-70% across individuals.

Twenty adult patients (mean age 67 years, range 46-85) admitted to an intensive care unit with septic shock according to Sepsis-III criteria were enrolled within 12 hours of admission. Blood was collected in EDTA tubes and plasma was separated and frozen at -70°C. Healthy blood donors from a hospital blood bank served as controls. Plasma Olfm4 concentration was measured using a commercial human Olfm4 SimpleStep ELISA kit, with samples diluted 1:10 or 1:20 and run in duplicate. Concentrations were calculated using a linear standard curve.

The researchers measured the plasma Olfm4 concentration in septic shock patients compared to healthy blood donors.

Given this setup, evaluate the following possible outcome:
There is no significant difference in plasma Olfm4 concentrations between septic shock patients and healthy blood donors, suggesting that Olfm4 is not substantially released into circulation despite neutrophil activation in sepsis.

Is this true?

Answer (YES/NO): NO